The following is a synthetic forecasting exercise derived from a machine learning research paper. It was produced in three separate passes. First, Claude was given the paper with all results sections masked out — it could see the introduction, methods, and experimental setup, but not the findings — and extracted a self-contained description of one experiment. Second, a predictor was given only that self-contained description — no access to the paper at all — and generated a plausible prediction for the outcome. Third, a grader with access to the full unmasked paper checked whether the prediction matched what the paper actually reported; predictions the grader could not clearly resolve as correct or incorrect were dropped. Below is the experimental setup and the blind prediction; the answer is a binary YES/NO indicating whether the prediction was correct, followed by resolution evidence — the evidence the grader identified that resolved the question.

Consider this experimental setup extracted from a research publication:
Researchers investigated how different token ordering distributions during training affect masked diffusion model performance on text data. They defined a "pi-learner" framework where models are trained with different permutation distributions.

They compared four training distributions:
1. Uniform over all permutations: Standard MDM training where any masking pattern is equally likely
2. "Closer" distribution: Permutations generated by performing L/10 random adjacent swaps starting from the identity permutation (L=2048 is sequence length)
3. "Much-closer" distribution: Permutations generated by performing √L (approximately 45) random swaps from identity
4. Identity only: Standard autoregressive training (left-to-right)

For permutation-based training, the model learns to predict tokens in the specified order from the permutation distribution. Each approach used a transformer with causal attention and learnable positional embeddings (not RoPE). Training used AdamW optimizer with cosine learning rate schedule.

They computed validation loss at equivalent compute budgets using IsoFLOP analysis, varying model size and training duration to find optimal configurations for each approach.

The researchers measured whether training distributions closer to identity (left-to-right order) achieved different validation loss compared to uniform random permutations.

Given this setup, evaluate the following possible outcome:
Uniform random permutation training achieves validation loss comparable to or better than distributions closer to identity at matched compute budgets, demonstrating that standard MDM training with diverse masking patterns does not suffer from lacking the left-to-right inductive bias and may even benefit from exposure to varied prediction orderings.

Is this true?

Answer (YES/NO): NO